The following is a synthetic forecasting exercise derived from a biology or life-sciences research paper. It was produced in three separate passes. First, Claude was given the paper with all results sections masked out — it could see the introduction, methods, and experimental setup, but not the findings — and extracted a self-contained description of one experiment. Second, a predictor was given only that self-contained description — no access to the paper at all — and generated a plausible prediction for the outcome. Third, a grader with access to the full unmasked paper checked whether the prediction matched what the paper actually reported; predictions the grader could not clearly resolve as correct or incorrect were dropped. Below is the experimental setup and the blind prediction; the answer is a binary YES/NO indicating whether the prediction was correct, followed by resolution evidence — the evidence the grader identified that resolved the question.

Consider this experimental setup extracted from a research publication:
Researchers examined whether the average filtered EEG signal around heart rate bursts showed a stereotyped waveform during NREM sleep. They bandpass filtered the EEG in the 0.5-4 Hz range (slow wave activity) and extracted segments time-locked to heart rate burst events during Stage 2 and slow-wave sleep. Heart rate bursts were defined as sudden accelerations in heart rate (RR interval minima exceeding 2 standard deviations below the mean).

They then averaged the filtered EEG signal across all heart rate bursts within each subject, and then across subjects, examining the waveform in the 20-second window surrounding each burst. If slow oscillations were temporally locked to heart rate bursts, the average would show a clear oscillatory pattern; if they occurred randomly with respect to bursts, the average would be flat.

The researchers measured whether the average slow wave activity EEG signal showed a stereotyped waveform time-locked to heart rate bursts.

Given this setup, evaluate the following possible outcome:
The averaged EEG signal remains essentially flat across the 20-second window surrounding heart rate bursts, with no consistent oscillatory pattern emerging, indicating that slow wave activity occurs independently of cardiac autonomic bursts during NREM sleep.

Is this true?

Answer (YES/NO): NO